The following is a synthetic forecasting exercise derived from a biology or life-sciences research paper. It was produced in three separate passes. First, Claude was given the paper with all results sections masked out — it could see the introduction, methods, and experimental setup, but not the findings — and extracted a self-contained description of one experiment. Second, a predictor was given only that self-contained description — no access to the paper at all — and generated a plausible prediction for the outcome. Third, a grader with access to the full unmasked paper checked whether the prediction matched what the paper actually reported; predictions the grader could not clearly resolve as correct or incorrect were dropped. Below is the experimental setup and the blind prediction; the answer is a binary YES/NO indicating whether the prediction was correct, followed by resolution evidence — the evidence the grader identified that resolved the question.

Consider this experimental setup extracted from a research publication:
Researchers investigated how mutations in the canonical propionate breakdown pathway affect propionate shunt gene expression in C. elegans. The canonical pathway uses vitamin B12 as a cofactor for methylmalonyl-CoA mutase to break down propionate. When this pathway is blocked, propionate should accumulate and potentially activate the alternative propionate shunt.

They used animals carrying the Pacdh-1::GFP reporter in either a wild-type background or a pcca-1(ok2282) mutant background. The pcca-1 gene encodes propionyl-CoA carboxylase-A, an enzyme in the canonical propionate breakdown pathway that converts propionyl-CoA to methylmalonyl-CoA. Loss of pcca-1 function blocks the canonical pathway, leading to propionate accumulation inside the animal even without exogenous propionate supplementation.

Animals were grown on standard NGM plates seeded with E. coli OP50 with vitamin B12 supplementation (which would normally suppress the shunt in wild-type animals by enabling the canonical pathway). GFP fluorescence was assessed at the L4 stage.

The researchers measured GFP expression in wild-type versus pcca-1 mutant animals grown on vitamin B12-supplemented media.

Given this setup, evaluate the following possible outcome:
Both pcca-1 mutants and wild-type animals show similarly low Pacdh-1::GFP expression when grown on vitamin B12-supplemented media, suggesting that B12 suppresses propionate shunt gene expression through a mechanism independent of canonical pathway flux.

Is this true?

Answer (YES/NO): NO